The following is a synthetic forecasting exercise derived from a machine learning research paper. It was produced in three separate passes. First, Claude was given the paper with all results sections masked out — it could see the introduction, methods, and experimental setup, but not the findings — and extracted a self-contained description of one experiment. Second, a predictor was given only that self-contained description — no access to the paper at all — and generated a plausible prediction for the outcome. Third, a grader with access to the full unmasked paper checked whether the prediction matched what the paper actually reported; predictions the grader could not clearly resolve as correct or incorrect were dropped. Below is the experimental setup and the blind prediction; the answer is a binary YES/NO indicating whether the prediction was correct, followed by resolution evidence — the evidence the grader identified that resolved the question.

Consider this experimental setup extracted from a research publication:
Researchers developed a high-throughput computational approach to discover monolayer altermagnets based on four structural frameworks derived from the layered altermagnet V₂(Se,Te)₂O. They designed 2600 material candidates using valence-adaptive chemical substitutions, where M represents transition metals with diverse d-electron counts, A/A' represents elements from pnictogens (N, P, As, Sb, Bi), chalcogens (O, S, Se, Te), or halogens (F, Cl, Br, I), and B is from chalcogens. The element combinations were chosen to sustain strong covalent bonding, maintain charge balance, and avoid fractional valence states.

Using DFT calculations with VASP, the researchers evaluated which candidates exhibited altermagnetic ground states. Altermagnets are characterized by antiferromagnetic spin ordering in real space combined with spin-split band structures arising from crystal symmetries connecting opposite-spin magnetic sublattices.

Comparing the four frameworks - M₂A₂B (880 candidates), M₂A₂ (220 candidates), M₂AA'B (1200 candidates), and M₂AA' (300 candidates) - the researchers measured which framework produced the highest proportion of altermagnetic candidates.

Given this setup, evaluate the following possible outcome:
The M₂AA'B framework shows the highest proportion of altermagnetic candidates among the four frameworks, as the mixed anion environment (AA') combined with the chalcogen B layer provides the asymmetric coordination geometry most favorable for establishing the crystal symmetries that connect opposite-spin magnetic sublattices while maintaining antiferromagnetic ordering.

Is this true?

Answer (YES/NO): NO